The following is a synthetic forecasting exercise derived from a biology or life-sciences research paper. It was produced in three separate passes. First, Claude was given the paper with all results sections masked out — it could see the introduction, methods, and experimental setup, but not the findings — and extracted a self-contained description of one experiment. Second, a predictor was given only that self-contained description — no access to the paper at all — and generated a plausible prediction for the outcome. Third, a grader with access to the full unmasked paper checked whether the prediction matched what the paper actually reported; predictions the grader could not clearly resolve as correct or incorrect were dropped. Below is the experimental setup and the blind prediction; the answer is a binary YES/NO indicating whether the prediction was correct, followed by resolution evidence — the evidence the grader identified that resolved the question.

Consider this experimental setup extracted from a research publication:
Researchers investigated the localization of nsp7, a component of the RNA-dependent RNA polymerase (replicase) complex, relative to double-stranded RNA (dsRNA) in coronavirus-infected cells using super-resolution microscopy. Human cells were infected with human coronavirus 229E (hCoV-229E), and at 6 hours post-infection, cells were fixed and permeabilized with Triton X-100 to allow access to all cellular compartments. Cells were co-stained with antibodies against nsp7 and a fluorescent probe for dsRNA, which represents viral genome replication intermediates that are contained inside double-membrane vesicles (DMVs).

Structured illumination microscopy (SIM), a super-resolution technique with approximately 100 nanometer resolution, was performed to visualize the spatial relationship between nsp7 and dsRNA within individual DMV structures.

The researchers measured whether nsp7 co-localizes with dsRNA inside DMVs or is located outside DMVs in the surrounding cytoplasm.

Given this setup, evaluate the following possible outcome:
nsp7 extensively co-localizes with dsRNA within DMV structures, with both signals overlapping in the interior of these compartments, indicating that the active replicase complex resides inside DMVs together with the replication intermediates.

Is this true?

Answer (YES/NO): YES